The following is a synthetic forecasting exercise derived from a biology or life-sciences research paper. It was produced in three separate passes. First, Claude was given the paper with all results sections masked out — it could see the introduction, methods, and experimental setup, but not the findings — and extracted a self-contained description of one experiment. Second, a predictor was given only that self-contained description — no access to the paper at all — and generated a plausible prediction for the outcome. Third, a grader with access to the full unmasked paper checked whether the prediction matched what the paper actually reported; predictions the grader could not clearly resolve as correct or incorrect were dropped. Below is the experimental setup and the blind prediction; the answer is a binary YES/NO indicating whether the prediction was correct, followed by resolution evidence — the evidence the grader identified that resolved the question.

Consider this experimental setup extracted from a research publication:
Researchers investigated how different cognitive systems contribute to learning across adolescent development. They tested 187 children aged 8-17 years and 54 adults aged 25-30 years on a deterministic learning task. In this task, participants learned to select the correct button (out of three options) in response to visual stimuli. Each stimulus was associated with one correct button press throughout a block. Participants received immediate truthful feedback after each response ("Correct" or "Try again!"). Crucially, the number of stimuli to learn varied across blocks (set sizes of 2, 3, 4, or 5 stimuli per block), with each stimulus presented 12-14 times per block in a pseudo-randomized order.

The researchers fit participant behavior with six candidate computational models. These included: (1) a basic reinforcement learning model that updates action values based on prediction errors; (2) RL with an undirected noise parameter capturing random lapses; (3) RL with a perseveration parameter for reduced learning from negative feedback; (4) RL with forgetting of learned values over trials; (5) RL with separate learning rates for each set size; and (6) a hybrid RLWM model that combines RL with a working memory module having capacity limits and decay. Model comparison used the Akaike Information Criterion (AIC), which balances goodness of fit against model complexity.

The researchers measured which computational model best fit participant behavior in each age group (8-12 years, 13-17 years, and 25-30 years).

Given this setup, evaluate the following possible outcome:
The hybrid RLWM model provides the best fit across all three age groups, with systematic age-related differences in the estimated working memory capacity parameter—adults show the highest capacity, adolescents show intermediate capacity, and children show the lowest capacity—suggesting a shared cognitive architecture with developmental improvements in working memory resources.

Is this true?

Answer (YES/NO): NO